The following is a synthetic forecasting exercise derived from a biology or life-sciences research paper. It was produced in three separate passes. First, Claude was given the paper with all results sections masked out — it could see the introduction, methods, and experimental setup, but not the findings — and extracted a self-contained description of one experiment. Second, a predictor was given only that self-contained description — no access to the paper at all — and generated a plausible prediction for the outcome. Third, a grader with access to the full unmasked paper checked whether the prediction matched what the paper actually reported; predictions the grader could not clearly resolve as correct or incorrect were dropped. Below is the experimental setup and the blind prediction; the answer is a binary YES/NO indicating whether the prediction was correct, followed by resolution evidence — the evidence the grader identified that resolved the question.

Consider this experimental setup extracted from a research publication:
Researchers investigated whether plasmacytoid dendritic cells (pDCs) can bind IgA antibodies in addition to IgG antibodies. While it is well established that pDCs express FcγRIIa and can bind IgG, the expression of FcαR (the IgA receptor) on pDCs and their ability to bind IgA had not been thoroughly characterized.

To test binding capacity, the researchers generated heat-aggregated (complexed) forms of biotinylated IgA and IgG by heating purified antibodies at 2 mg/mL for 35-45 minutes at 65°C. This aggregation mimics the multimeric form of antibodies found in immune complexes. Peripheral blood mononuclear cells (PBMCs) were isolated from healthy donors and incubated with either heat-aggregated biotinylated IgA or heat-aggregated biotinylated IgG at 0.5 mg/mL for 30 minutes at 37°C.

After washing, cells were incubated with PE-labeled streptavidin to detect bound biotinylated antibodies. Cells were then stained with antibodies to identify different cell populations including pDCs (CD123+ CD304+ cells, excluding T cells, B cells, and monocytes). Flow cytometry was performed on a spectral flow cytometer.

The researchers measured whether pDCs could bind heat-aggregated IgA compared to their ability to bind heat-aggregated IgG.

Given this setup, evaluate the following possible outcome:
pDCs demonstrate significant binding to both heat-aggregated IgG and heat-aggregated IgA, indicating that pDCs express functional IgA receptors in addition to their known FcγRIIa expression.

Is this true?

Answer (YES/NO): YES